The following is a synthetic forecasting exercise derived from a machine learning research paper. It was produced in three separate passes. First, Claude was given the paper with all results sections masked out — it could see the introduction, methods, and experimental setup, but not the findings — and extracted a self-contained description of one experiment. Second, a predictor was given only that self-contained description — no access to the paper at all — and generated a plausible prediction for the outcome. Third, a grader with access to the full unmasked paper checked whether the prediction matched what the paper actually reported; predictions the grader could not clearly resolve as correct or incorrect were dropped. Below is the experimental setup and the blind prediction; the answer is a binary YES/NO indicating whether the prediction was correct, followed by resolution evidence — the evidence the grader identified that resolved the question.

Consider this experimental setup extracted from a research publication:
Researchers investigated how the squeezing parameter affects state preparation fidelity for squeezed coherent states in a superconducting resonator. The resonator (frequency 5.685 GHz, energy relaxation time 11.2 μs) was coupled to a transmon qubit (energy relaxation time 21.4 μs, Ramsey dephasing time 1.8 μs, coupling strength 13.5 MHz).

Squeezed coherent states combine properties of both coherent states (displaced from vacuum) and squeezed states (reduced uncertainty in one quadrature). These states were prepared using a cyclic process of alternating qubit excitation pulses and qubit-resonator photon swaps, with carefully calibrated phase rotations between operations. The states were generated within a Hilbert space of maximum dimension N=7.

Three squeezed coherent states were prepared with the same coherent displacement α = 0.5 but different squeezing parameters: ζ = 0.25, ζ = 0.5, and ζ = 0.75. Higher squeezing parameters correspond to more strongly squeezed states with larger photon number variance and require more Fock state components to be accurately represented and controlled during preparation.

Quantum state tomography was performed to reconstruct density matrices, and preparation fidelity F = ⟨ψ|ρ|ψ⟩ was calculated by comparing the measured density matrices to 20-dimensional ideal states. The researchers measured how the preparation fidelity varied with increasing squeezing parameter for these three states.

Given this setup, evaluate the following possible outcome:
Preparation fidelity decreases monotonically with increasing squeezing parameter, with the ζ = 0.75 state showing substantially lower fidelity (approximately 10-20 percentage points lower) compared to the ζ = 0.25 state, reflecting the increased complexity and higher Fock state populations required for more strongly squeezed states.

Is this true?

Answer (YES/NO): NO